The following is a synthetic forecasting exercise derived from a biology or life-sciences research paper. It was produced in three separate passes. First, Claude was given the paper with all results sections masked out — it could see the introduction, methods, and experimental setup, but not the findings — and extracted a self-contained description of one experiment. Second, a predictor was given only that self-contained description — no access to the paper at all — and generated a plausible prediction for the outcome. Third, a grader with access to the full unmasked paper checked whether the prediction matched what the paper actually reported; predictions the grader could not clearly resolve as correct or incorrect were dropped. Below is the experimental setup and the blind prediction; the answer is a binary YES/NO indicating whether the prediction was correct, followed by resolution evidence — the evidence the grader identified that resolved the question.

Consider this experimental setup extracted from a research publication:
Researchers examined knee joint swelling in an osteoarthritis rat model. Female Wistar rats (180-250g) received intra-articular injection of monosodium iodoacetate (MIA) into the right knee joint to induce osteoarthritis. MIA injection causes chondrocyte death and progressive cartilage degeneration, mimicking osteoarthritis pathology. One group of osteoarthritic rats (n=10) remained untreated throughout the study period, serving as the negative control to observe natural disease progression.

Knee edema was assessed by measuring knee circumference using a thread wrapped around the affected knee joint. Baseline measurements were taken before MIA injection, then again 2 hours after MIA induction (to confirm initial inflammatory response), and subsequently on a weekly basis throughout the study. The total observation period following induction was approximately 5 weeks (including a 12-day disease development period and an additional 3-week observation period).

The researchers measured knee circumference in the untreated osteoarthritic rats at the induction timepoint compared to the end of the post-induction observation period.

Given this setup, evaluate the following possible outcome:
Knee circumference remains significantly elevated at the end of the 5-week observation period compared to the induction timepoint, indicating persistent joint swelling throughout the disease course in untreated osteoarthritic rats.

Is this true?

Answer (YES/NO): NO